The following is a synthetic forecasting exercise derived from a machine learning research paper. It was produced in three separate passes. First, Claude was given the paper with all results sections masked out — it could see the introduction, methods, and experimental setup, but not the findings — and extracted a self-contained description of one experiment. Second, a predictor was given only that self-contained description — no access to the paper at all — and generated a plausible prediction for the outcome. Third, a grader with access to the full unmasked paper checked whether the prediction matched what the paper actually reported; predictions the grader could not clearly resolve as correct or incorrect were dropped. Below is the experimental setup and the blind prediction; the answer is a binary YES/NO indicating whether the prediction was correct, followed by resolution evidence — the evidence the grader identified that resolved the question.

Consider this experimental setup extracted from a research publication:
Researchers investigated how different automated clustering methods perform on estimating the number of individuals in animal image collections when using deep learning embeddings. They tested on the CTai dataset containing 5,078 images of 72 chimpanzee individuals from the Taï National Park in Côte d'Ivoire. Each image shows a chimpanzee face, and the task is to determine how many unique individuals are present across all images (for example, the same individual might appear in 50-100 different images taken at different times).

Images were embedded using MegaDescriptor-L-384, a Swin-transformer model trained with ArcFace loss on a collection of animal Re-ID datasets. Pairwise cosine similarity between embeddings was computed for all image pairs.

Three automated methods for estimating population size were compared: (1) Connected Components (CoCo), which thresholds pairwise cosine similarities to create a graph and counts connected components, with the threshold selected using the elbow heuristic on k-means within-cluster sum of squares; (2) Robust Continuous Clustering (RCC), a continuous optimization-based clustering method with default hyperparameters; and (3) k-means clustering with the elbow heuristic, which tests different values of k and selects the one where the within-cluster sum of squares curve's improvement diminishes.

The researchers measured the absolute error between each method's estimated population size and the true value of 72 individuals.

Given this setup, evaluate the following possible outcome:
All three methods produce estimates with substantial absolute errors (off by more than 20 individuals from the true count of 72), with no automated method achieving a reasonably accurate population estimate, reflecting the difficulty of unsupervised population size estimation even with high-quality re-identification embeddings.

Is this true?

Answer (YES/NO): NO